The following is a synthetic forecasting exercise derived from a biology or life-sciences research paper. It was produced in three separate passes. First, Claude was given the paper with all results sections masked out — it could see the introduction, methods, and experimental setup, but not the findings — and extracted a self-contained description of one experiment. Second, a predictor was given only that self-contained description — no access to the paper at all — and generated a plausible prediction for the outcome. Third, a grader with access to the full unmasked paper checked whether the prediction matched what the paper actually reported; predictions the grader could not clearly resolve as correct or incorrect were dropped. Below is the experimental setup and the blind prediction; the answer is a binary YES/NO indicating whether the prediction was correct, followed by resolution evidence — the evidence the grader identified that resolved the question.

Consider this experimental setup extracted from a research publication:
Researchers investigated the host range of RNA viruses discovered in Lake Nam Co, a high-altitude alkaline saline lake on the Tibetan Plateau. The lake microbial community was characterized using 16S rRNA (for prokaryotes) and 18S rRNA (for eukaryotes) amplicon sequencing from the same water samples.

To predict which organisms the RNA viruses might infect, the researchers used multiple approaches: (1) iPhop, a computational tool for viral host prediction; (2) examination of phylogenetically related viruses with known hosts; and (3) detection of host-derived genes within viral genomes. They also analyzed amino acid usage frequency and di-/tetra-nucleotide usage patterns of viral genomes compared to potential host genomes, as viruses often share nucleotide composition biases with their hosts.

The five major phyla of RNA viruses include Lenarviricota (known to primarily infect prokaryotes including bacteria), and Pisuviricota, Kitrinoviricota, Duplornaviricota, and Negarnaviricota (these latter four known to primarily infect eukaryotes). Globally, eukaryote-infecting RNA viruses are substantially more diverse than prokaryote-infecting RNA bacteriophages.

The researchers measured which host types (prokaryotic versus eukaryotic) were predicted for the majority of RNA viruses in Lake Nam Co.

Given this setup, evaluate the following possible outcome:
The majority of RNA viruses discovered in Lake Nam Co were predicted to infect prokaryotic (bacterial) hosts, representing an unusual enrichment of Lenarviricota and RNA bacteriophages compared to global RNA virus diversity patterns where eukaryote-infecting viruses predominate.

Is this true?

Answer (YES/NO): YES